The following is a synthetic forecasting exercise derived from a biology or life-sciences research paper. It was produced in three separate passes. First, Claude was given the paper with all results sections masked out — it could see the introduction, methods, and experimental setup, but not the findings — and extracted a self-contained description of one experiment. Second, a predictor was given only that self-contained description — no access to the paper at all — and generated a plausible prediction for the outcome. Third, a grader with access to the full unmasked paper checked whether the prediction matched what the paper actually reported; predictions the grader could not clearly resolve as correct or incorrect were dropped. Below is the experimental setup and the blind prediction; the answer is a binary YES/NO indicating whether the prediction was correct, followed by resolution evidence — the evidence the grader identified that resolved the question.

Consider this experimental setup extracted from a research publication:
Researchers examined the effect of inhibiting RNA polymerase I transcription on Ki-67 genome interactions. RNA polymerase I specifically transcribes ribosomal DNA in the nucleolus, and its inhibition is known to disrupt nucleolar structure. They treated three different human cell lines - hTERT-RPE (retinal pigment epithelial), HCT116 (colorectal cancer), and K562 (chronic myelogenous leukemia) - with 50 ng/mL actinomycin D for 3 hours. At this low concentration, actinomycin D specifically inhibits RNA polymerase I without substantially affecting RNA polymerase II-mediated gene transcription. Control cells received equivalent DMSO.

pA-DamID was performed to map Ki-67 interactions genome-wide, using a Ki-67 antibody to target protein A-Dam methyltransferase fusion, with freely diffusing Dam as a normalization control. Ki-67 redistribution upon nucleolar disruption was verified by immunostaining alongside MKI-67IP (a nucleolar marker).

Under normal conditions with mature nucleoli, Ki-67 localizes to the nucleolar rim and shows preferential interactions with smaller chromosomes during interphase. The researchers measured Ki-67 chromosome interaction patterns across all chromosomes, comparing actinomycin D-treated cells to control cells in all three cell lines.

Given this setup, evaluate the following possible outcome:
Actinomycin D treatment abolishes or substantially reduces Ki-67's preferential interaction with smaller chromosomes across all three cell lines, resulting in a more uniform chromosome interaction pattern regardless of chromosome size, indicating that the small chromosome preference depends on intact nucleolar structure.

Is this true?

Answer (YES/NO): YES